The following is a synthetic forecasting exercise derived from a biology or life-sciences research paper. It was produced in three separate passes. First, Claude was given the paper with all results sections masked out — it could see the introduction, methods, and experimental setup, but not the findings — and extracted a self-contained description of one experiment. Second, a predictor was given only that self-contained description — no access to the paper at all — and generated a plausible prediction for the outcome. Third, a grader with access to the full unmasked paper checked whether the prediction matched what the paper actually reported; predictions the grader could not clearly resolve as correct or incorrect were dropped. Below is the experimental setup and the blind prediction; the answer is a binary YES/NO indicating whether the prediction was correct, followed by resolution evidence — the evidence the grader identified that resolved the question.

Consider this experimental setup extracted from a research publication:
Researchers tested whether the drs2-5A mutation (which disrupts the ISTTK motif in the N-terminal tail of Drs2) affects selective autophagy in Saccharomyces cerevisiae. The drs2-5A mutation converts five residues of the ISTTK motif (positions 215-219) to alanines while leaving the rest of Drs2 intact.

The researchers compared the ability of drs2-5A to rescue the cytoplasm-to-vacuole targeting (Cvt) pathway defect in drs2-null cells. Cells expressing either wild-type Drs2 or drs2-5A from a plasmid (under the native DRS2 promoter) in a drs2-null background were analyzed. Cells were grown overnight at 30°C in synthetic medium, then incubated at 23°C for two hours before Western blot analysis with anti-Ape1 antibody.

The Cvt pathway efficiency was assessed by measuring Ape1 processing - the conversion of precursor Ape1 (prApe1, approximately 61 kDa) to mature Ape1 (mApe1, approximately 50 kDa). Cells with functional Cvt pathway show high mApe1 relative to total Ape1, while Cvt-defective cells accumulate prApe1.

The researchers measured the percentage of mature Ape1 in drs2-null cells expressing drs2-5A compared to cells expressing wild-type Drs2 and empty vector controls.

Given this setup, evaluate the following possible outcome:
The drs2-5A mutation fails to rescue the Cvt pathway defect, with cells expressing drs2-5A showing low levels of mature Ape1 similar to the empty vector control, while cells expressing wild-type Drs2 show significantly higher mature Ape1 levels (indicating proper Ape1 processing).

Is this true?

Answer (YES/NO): YES